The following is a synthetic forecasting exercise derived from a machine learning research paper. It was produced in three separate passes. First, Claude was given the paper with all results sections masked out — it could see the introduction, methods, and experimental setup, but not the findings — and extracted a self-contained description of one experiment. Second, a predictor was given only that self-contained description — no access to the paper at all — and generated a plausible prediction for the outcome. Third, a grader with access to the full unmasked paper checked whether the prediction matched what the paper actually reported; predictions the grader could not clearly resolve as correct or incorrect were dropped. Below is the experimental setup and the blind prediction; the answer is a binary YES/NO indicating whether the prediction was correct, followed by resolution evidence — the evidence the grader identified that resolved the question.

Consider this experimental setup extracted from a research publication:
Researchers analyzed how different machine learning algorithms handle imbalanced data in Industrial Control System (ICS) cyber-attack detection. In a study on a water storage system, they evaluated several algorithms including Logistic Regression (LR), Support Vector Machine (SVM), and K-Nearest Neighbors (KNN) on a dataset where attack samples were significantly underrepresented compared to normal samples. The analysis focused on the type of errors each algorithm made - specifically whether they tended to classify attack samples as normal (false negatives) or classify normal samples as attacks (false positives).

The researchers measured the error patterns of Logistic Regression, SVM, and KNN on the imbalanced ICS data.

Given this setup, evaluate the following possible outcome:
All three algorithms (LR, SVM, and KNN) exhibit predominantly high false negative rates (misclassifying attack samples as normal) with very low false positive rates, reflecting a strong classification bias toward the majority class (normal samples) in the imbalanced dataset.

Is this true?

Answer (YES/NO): YES